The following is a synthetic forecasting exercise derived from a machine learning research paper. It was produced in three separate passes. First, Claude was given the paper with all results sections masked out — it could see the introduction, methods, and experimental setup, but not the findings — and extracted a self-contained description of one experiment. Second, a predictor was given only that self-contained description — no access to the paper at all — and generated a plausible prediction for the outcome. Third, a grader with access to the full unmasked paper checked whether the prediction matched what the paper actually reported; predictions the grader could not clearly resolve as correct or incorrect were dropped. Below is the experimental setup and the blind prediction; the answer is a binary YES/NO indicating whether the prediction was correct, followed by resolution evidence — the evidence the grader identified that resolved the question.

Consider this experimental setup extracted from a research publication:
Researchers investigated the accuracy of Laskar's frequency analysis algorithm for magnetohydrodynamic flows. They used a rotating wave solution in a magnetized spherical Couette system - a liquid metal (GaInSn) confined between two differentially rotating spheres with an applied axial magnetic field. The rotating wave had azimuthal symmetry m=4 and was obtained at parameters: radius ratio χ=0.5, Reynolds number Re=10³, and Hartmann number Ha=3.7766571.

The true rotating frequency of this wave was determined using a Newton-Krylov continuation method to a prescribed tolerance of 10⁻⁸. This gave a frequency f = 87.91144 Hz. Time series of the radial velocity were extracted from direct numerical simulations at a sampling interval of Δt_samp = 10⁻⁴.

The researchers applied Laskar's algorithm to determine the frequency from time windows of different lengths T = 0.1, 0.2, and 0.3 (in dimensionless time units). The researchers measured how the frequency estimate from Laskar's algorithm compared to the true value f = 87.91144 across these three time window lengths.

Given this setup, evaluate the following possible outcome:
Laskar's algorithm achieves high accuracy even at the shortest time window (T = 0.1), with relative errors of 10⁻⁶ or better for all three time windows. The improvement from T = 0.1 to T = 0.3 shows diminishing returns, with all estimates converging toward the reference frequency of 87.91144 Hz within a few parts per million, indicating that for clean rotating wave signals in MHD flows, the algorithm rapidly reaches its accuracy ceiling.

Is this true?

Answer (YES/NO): NO